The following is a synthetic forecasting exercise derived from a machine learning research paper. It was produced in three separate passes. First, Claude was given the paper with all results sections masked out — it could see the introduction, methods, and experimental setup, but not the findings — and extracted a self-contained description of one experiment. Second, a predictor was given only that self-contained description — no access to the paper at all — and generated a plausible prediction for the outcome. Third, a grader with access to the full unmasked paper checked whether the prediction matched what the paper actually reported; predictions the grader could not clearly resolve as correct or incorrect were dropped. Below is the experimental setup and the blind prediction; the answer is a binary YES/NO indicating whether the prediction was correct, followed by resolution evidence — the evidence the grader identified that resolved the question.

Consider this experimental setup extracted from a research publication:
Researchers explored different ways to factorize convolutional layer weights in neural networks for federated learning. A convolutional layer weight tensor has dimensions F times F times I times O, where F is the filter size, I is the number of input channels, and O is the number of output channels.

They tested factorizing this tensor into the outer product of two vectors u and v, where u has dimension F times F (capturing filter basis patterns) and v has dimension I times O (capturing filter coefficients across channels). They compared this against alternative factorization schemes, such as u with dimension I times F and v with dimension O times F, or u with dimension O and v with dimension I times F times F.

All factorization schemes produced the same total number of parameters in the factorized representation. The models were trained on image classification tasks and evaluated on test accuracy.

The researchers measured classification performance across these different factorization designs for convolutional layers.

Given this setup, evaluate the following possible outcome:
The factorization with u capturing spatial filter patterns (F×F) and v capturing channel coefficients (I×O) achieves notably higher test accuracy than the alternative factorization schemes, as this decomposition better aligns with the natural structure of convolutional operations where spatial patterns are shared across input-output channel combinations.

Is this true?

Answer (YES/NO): YES